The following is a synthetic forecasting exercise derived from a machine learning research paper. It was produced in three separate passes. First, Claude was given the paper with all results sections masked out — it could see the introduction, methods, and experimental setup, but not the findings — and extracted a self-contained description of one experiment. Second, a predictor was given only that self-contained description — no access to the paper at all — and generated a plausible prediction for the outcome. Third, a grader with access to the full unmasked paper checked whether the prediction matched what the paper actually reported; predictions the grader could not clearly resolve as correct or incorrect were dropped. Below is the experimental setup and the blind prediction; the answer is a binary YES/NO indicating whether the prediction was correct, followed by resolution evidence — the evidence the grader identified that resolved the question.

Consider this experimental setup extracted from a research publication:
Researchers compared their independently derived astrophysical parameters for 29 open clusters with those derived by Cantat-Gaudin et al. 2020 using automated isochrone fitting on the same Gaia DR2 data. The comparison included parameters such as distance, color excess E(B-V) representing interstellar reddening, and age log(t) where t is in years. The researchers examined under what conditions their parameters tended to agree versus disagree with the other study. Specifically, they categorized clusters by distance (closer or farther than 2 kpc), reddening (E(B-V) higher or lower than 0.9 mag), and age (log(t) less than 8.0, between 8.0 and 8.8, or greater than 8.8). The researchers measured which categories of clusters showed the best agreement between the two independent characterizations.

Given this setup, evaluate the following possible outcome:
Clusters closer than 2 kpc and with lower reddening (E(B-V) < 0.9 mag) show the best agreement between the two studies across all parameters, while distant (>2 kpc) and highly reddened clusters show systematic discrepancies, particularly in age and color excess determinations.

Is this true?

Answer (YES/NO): NO